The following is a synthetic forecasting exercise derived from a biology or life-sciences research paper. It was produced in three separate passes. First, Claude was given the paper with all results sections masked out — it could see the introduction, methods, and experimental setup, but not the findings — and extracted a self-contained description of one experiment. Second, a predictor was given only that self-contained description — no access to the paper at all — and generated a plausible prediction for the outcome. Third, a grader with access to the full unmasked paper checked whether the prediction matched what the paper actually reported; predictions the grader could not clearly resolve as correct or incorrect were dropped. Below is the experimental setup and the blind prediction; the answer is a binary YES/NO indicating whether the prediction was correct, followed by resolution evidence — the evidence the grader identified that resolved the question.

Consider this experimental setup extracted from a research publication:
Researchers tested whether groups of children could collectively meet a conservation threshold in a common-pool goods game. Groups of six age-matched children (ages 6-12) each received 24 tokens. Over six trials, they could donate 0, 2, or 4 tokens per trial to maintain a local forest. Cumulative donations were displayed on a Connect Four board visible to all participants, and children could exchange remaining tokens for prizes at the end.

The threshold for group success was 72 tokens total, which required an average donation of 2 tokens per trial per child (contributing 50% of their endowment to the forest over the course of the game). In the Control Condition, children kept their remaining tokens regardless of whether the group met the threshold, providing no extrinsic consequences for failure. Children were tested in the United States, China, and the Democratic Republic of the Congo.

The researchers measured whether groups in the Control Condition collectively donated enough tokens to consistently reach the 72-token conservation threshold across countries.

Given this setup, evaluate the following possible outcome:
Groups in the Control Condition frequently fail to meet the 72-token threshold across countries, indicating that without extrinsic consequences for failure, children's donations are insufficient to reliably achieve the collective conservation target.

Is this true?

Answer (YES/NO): YES